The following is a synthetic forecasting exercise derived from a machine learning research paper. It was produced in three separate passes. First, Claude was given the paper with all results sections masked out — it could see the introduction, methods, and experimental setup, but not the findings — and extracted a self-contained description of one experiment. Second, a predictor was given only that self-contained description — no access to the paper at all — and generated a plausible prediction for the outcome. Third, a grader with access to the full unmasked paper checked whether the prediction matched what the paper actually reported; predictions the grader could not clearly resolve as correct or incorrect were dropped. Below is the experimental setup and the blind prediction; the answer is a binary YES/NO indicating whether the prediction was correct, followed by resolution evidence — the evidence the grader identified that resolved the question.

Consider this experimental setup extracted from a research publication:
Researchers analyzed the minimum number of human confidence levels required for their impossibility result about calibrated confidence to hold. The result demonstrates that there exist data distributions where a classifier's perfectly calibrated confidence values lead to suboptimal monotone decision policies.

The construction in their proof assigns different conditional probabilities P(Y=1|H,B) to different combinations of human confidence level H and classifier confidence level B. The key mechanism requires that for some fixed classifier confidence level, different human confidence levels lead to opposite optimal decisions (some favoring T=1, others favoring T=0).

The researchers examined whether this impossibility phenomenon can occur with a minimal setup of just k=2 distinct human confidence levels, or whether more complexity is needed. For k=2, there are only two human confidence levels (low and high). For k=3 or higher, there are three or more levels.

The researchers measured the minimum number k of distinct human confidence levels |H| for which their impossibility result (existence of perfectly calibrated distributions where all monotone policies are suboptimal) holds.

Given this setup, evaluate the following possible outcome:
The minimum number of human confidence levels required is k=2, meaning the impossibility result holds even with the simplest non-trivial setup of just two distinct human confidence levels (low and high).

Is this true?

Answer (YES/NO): YES